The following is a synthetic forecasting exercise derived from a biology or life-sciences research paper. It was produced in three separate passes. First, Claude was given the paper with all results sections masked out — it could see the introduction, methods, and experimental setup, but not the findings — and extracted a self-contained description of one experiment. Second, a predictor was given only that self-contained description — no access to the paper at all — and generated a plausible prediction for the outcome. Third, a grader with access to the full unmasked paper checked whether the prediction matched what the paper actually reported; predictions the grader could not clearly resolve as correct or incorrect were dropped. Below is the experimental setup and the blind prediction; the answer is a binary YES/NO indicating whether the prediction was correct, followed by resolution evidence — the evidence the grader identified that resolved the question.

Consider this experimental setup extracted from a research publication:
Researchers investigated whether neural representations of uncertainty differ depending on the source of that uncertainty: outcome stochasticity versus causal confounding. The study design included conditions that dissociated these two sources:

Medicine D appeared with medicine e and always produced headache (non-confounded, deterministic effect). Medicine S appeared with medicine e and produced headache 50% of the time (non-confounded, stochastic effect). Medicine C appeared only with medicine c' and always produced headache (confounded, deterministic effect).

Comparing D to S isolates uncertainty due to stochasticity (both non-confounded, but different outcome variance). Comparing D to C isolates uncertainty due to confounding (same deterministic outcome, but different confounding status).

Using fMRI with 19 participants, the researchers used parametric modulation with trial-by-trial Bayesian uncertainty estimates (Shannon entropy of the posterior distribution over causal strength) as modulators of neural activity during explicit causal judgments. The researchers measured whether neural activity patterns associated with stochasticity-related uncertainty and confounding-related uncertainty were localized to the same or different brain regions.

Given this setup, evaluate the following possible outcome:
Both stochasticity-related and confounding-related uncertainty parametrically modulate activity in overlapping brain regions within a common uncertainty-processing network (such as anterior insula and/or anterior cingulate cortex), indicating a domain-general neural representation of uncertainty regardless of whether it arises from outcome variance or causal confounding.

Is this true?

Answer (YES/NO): NO